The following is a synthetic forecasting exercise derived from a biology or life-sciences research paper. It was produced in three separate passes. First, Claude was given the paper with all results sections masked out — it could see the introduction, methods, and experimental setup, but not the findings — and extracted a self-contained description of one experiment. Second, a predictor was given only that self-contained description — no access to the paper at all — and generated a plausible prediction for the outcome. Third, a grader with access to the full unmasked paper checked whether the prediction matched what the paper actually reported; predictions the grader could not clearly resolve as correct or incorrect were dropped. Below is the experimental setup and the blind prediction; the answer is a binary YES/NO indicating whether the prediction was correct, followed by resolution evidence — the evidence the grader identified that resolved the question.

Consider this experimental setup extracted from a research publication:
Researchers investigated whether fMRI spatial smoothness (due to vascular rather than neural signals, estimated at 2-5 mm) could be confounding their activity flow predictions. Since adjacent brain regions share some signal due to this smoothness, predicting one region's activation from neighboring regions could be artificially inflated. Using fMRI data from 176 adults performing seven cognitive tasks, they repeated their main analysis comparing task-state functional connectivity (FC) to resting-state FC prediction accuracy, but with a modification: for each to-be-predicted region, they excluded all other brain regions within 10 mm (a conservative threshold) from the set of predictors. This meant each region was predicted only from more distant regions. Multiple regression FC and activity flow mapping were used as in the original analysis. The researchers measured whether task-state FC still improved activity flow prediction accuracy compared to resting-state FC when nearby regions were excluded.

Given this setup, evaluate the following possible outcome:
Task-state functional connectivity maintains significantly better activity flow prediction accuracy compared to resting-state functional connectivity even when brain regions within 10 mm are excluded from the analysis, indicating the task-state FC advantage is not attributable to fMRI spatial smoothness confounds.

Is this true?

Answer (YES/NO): YES